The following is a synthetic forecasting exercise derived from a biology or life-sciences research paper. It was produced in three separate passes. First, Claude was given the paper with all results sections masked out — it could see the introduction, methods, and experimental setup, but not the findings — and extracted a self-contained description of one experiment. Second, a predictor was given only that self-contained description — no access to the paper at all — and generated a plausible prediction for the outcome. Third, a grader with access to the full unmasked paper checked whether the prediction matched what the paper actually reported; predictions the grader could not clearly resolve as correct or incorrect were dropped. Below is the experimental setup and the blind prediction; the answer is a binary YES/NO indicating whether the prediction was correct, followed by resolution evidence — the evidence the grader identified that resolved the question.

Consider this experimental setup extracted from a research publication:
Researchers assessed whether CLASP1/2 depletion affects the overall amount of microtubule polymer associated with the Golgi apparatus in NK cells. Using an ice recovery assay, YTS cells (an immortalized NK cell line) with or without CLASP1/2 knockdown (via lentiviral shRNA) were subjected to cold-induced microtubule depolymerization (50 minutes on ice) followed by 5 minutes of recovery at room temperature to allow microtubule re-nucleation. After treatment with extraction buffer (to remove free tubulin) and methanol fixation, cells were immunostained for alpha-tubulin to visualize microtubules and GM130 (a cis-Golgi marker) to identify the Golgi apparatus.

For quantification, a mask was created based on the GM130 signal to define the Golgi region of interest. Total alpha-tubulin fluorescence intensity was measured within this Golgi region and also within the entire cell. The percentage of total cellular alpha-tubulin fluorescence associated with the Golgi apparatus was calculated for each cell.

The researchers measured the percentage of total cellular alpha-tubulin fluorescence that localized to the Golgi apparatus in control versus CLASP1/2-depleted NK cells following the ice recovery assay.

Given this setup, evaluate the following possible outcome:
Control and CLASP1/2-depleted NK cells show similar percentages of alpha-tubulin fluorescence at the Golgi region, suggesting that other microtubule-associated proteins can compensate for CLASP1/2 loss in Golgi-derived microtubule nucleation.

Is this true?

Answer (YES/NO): NO